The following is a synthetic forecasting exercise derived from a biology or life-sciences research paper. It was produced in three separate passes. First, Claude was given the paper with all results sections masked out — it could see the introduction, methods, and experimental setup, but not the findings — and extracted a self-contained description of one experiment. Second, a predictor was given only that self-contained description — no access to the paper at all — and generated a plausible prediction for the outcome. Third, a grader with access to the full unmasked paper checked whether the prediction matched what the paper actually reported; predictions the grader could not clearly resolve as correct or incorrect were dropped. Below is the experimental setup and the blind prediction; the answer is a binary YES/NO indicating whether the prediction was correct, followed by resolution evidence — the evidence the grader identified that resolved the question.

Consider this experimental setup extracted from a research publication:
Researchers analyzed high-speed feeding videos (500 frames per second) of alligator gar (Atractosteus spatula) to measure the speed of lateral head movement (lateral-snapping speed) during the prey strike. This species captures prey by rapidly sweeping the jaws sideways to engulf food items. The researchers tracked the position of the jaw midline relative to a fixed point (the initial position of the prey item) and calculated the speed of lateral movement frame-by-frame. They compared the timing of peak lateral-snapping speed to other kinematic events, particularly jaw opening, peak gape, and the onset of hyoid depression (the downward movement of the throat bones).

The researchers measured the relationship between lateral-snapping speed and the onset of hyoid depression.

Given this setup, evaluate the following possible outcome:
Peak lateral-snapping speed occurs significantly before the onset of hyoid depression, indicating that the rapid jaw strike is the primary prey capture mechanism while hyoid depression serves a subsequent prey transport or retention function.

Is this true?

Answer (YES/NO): NO